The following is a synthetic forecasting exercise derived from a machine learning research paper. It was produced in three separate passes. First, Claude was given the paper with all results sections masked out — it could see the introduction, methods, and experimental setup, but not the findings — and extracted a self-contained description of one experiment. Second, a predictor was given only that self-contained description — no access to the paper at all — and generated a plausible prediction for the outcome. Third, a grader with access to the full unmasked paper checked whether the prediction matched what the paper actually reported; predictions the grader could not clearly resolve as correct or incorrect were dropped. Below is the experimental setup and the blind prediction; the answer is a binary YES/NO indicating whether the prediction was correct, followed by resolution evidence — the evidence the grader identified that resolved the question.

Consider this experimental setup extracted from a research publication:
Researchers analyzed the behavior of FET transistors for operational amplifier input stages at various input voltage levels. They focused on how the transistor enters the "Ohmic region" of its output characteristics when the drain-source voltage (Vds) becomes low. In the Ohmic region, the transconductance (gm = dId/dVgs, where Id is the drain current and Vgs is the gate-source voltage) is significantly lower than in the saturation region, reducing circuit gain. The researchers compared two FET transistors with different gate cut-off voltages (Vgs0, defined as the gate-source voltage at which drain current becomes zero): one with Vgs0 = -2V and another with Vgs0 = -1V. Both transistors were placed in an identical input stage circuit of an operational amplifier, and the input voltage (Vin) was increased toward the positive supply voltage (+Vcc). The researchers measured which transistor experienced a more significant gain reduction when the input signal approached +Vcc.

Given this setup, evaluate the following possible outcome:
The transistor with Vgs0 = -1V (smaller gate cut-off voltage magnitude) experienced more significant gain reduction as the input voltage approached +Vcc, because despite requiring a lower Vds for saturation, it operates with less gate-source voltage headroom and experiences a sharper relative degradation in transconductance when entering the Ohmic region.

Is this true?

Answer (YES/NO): NO